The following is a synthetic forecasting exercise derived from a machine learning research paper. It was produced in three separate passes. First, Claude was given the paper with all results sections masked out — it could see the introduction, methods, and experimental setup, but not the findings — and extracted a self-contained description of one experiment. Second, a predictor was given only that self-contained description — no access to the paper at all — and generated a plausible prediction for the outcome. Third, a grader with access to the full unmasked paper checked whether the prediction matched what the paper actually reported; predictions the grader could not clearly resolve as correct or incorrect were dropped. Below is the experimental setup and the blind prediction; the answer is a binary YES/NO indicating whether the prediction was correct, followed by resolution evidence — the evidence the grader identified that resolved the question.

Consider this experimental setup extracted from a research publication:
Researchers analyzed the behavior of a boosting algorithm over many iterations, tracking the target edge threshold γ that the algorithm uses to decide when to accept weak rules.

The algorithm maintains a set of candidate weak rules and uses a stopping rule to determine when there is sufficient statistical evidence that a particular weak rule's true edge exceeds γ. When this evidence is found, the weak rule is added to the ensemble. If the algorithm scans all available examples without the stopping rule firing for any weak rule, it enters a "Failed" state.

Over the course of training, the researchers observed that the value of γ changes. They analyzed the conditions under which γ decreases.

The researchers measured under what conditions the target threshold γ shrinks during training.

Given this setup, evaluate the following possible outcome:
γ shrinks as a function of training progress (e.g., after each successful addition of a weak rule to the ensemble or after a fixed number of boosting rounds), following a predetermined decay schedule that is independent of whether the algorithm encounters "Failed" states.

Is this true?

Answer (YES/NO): NO